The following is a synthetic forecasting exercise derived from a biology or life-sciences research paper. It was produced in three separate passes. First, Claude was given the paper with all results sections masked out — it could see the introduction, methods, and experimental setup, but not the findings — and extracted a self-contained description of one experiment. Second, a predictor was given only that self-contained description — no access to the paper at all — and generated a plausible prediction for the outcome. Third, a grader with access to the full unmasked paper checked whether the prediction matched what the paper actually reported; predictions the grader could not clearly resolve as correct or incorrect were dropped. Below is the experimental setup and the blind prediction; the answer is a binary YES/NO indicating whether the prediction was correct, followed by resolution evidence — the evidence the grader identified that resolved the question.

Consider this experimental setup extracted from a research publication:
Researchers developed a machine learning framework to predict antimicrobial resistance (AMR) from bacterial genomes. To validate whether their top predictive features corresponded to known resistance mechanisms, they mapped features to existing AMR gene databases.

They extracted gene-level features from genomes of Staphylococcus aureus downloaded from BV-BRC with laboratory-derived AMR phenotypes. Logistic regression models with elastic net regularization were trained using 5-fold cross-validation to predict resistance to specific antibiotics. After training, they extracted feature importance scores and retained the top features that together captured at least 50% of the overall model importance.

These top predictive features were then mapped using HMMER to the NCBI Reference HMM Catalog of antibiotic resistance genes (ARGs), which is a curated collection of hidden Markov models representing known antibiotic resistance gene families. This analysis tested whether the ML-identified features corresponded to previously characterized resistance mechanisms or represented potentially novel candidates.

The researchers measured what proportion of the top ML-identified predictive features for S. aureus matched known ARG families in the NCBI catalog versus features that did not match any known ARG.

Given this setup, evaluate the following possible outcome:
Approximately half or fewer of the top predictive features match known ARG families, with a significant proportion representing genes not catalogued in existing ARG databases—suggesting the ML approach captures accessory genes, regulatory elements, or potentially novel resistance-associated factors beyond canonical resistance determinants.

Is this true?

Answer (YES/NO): YES